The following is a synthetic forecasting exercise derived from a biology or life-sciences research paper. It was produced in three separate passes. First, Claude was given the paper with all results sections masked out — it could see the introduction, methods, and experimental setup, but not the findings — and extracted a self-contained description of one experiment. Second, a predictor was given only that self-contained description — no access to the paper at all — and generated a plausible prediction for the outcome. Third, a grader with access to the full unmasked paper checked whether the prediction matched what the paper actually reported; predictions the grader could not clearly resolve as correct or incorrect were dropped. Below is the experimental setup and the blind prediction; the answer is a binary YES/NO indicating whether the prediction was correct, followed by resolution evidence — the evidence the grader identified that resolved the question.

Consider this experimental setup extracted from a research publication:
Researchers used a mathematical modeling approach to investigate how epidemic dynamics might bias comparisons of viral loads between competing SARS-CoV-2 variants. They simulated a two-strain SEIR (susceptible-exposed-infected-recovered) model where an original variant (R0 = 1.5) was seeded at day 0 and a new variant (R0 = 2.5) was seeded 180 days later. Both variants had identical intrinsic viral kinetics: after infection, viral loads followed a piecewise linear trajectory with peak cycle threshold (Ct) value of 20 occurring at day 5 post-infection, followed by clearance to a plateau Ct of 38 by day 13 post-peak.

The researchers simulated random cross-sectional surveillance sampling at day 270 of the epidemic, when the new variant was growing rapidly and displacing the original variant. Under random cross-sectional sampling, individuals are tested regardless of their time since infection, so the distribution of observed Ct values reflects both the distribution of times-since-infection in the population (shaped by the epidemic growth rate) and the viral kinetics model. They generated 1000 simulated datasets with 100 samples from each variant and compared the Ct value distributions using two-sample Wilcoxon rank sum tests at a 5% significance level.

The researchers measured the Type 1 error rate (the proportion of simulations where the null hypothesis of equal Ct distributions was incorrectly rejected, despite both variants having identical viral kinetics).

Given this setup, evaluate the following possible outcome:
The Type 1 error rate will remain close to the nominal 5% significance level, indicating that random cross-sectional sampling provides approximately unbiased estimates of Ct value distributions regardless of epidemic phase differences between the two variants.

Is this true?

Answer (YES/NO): NO